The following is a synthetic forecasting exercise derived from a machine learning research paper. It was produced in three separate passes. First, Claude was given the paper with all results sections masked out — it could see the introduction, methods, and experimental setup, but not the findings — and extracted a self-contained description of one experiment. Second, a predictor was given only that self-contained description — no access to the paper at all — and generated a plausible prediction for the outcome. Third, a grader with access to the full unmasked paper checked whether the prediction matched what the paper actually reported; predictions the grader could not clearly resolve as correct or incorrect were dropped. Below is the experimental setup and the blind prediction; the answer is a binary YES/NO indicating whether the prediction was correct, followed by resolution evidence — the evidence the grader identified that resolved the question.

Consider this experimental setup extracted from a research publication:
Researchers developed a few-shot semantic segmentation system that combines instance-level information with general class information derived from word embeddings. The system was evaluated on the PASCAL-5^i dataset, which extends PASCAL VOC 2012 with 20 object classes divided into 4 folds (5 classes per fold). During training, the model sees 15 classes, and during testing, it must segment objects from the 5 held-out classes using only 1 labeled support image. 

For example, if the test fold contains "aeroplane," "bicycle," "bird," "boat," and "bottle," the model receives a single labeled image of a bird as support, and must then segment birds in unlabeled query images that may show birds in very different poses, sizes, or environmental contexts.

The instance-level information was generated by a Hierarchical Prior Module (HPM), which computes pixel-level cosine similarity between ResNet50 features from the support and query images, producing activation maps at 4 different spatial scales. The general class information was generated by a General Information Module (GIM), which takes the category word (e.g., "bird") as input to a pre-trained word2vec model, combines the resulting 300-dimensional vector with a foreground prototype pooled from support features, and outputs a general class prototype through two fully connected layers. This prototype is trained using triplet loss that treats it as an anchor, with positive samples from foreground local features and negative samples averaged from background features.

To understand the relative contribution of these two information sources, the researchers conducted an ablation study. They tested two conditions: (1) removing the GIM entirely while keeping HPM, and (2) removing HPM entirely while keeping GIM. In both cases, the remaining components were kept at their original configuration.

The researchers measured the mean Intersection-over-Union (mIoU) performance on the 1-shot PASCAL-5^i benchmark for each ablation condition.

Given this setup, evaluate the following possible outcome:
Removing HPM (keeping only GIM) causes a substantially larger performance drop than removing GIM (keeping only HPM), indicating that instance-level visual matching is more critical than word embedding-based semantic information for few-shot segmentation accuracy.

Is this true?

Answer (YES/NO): YES